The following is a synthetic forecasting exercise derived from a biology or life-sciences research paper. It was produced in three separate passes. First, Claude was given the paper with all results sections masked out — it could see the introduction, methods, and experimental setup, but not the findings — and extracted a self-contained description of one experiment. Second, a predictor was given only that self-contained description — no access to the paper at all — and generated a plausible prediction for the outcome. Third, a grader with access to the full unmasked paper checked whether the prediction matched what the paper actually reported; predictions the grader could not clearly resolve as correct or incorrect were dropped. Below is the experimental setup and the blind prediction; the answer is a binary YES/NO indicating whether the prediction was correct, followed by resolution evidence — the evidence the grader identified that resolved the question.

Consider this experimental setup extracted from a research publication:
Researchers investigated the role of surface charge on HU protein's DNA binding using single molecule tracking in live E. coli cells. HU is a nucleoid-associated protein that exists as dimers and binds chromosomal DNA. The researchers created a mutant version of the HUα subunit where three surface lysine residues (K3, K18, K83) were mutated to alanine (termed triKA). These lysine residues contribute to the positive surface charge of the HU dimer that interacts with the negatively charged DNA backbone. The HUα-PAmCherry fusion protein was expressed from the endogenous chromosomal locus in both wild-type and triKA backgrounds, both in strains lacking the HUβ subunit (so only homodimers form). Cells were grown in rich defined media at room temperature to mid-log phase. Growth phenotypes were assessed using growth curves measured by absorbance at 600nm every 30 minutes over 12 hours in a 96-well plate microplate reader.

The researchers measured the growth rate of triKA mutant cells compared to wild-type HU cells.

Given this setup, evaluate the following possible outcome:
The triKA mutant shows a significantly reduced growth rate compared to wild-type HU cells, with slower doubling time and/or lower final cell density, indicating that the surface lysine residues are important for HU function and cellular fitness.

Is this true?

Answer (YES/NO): YES